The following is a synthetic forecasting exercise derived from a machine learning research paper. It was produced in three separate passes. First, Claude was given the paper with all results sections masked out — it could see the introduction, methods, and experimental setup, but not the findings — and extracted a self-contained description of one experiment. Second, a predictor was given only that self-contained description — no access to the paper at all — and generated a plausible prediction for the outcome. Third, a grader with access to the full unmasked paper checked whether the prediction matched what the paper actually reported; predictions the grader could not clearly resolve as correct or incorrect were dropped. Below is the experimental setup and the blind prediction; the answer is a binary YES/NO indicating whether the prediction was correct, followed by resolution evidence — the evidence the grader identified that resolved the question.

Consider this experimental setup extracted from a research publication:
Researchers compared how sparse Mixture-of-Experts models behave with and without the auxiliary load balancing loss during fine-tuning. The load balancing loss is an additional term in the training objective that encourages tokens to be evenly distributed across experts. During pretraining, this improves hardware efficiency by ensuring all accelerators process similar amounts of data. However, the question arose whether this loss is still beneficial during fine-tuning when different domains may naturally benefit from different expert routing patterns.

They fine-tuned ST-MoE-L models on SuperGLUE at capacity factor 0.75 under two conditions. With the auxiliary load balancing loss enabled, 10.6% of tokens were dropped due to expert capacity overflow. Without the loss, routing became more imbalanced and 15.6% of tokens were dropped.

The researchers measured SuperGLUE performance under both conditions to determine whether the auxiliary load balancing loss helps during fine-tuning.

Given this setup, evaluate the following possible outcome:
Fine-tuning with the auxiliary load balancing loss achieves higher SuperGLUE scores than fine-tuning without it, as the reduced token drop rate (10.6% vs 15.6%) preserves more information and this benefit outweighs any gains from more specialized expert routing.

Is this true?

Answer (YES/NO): YES